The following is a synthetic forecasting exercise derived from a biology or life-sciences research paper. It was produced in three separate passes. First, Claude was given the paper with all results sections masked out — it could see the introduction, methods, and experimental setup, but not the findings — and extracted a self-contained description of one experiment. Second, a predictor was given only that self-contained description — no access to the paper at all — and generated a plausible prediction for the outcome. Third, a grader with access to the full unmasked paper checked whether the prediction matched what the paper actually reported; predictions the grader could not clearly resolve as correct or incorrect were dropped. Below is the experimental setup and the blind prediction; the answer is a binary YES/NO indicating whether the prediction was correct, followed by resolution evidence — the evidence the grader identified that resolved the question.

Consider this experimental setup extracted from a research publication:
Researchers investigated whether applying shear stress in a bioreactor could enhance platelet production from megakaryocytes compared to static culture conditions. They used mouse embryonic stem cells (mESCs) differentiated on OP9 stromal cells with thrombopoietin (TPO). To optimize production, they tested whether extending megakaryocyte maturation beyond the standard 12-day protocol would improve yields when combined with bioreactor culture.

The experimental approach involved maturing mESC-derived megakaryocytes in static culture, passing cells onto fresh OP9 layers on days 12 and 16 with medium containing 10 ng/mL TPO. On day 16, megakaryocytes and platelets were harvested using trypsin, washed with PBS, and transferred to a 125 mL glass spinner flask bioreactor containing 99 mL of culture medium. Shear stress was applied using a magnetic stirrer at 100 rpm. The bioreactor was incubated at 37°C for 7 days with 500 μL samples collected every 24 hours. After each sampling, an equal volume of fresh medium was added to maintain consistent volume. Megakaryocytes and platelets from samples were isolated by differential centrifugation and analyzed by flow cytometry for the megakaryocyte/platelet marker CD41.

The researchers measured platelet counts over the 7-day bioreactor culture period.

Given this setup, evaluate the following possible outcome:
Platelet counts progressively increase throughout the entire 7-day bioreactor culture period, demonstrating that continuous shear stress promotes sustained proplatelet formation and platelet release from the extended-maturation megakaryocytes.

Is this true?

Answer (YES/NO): NO